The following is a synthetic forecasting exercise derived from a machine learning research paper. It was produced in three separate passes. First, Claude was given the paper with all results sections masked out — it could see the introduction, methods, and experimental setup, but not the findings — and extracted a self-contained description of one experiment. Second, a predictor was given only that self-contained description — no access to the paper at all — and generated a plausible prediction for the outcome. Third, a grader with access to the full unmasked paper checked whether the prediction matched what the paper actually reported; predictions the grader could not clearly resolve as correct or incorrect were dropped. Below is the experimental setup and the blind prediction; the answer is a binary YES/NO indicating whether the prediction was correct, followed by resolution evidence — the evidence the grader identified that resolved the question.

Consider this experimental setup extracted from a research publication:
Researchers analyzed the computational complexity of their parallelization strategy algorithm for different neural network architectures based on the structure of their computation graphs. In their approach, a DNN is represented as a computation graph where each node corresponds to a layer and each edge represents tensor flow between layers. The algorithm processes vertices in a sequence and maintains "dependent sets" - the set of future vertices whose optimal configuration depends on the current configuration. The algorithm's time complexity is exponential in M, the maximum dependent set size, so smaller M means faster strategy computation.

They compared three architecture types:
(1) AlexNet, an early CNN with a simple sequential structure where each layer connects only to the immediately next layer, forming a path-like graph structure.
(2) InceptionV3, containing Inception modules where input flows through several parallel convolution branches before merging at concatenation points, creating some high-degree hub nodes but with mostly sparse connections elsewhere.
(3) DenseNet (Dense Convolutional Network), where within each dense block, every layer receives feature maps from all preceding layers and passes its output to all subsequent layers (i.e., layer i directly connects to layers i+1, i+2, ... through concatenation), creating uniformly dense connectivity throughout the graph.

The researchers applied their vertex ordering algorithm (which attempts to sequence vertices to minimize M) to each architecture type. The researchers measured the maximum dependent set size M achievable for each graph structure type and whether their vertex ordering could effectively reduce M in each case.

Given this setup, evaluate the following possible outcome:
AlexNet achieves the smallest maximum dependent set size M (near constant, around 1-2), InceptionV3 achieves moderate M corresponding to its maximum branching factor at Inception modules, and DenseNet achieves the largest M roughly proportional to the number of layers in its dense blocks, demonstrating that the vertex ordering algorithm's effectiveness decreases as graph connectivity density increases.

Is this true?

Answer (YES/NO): NO